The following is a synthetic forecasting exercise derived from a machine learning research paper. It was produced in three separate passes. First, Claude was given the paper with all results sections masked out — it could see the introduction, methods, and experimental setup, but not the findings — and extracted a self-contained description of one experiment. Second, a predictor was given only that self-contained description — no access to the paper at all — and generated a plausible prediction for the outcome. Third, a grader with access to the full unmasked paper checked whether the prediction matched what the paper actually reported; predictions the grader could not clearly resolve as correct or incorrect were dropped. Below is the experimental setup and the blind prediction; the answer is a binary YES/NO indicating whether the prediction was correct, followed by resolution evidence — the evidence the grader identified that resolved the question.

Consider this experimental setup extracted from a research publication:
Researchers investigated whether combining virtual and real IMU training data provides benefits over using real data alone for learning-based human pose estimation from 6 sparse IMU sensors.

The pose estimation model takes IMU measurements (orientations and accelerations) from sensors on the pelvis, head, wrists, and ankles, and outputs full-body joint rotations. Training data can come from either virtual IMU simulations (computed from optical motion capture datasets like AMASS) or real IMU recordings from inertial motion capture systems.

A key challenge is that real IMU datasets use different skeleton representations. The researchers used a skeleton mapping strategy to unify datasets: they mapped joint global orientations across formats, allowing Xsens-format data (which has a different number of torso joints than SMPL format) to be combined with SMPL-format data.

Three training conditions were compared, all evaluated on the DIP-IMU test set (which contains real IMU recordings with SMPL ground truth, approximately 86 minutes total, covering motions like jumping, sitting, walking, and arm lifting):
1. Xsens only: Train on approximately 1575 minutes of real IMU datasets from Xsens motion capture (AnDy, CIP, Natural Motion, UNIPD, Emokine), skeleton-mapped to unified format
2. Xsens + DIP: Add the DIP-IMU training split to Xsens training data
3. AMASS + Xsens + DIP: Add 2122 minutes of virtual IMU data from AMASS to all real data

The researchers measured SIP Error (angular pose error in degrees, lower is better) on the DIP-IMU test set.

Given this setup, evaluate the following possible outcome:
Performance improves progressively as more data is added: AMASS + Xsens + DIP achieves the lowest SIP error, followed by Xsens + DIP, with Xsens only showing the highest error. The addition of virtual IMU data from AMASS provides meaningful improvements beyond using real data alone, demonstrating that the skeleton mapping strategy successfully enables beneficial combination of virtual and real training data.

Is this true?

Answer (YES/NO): NO